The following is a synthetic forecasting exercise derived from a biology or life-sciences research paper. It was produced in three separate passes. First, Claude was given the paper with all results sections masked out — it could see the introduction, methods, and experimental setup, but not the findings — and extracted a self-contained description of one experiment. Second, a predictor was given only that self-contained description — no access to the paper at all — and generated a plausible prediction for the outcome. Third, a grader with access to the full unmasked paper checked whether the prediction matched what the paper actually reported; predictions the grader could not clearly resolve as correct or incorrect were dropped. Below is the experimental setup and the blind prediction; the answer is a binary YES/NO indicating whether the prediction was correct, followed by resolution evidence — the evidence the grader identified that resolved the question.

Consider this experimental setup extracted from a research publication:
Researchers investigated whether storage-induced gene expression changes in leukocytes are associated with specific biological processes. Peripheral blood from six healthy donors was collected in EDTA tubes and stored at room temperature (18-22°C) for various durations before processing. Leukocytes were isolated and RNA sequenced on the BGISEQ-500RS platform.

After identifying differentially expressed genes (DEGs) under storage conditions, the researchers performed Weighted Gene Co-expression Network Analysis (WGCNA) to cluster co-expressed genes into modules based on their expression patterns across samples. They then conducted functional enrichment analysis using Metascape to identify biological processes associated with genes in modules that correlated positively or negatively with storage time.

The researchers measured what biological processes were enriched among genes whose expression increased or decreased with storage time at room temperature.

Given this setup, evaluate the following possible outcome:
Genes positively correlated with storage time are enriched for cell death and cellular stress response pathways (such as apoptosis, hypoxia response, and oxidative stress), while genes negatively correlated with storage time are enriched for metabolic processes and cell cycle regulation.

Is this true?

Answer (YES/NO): NO